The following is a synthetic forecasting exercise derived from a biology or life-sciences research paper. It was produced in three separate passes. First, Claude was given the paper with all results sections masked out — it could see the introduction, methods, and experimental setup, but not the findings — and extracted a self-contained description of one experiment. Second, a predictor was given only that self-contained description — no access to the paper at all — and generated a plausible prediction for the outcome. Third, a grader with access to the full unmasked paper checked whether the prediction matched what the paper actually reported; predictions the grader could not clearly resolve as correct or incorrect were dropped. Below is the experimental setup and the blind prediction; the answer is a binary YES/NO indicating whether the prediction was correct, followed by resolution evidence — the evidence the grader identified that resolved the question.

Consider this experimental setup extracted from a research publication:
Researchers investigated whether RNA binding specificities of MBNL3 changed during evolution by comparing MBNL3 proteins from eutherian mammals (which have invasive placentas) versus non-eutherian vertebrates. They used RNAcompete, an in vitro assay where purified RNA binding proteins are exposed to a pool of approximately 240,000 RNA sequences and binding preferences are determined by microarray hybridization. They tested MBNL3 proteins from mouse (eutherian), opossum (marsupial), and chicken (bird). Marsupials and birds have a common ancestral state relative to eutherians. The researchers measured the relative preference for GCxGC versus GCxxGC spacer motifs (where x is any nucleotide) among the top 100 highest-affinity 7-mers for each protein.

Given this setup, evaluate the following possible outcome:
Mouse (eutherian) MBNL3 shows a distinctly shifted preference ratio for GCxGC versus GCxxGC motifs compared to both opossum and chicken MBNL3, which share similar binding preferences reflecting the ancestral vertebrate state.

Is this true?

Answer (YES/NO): YES